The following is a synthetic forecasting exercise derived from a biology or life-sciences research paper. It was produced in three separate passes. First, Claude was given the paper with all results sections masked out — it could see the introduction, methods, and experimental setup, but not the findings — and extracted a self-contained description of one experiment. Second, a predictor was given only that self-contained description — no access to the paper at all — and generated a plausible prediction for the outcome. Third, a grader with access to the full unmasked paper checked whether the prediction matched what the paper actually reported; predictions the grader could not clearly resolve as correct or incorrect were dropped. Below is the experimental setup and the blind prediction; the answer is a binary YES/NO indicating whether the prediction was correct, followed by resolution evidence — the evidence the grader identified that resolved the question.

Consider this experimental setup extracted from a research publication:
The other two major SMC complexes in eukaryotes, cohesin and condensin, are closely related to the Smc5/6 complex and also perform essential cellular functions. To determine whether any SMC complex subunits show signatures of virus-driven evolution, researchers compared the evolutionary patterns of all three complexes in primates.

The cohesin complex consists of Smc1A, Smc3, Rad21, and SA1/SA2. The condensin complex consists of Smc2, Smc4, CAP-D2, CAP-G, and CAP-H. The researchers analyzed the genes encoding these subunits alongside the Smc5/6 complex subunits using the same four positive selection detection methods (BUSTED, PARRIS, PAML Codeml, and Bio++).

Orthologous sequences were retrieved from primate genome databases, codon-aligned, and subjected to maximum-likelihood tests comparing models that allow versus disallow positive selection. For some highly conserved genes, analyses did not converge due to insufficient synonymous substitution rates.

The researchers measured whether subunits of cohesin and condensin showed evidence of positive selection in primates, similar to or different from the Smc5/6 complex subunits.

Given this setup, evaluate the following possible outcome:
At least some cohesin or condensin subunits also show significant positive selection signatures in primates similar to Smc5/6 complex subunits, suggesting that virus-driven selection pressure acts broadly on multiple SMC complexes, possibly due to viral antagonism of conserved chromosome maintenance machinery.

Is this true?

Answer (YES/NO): NO